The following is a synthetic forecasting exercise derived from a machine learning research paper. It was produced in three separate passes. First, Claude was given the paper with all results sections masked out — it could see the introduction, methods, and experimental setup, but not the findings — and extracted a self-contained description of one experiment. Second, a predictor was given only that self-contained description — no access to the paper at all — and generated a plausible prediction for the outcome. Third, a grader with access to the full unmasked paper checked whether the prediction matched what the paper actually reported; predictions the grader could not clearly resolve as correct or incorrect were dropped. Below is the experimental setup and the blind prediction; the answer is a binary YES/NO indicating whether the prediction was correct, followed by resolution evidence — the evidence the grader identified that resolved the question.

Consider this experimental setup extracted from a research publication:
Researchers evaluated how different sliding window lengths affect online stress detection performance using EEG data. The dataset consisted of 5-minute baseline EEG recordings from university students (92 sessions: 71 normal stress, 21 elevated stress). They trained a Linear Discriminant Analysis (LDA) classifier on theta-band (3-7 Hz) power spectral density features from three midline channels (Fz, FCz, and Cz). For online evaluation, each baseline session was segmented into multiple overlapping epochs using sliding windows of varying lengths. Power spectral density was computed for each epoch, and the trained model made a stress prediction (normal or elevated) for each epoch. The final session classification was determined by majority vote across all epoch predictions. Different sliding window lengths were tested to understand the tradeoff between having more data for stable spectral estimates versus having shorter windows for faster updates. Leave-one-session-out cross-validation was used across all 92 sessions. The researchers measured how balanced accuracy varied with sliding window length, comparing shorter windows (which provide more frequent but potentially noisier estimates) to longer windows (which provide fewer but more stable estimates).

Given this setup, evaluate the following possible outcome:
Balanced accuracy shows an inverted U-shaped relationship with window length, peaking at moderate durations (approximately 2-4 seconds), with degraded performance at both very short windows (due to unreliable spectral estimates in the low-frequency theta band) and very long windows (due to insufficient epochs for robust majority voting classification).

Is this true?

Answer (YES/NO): NO